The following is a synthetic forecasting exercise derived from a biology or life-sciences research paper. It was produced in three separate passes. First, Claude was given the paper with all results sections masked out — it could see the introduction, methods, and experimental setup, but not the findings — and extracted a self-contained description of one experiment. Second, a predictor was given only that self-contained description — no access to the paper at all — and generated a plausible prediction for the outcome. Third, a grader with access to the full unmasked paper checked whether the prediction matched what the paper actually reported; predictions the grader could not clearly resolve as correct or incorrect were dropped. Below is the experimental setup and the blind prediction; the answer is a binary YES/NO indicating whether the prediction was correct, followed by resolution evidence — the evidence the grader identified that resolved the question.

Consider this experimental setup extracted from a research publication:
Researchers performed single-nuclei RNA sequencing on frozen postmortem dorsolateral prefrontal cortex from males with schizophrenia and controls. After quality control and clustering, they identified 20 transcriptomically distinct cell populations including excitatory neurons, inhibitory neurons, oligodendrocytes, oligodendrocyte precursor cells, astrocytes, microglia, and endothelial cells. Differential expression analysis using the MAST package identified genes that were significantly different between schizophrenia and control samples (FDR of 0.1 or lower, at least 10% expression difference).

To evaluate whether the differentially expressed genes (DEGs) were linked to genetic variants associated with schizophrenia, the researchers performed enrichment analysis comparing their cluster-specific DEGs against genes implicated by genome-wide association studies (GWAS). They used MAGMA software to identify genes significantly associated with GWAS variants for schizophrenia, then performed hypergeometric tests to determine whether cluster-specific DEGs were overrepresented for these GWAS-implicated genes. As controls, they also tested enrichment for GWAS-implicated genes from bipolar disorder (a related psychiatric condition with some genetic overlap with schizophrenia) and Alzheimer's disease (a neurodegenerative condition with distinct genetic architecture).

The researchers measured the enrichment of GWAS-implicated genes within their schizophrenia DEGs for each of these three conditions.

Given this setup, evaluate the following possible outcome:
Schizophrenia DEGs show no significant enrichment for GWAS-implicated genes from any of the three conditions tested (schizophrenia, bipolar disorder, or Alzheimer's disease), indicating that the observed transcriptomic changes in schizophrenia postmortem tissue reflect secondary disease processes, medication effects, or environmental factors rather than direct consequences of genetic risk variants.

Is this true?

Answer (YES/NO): NO